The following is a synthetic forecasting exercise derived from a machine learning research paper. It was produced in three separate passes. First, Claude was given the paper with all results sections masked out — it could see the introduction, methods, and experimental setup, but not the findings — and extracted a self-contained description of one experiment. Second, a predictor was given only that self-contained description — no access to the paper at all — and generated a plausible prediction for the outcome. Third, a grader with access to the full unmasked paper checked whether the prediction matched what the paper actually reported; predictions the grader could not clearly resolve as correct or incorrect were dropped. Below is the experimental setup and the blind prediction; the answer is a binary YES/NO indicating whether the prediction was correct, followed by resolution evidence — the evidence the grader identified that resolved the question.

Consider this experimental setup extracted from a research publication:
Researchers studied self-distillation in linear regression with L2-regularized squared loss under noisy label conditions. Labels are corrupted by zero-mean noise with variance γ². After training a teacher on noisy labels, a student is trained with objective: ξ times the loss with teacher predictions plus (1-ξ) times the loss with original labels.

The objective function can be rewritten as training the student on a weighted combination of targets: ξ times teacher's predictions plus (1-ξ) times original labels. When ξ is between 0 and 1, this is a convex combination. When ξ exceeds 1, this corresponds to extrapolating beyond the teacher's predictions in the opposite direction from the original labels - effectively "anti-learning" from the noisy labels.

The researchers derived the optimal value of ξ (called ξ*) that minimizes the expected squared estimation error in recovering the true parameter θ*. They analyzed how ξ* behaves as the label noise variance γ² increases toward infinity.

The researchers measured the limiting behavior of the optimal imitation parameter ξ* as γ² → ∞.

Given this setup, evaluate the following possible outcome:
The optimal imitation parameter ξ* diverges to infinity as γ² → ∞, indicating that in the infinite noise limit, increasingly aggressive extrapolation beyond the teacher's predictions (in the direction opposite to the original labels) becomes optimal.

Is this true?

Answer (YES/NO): NO